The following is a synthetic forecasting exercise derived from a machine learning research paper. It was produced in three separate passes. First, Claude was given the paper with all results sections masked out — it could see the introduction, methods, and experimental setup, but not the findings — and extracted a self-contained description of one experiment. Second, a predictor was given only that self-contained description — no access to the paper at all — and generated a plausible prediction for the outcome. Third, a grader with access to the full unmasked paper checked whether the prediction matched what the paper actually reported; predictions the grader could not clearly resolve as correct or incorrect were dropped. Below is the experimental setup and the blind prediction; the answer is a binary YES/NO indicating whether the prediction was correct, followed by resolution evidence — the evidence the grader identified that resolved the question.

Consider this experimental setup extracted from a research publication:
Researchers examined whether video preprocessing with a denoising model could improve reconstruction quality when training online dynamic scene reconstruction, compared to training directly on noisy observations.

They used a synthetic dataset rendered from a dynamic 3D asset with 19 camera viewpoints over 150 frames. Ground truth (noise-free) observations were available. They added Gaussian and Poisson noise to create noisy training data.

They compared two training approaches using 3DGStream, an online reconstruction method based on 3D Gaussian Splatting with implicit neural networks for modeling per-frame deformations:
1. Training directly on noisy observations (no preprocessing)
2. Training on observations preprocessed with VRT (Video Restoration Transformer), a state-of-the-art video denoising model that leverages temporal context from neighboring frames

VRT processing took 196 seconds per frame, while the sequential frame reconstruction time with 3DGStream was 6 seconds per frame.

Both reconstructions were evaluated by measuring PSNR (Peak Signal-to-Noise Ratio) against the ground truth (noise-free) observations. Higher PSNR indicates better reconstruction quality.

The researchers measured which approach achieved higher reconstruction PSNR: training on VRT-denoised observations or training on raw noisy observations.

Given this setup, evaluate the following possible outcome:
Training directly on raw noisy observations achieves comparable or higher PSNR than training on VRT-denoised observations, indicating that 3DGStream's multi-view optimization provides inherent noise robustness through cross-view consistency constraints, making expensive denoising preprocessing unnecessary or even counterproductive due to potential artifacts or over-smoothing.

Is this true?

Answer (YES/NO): YES